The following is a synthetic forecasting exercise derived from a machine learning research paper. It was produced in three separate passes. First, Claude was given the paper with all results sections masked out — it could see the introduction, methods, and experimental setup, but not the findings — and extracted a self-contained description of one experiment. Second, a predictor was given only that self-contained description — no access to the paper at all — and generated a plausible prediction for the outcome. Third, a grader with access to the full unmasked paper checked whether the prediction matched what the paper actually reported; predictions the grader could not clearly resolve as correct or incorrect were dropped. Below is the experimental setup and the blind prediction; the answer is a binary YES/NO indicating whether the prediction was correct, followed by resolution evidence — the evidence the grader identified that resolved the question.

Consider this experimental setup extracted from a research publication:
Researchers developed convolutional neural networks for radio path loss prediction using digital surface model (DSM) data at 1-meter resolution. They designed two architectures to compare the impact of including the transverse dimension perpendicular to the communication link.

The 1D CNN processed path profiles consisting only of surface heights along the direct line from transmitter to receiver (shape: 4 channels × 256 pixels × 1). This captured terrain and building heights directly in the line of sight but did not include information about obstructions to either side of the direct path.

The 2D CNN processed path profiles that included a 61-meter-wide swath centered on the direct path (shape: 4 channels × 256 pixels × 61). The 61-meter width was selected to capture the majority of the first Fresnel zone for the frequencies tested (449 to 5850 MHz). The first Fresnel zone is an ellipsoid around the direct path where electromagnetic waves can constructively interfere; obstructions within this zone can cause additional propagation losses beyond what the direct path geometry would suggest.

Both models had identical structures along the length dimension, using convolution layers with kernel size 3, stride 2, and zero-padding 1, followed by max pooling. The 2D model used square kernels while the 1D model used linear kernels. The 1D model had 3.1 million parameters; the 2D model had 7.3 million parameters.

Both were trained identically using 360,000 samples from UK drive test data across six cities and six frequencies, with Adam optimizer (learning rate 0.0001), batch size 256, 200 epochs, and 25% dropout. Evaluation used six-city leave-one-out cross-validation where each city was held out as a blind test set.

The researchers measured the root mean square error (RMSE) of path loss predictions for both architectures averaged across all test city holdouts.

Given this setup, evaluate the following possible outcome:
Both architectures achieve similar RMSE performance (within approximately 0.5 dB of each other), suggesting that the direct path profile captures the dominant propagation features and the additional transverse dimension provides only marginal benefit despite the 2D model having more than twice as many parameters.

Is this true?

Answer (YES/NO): NO